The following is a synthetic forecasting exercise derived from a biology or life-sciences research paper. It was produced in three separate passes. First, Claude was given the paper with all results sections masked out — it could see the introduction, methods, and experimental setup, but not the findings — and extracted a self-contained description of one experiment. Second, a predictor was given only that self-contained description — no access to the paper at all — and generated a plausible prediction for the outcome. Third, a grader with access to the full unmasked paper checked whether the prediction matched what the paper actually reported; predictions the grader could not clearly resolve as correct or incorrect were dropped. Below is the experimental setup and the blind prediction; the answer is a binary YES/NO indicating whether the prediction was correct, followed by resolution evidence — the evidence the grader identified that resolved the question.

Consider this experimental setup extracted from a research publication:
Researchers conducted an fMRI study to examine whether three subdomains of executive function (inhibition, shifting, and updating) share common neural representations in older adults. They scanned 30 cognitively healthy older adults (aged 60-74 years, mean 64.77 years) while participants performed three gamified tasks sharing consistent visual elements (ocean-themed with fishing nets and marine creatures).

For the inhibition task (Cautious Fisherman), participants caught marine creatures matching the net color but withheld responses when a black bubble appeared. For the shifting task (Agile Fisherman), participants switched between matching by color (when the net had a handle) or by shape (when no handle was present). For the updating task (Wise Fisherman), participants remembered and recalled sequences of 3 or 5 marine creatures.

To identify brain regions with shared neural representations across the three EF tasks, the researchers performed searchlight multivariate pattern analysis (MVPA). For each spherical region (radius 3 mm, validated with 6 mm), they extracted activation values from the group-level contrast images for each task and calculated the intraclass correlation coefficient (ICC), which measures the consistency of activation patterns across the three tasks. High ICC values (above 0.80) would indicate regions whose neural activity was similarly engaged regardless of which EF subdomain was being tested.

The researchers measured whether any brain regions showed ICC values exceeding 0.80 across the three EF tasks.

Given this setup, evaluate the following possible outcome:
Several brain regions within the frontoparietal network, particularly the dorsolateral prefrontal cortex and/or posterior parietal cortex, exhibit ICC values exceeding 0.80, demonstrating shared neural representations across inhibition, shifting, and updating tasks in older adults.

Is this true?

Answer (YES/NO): NO